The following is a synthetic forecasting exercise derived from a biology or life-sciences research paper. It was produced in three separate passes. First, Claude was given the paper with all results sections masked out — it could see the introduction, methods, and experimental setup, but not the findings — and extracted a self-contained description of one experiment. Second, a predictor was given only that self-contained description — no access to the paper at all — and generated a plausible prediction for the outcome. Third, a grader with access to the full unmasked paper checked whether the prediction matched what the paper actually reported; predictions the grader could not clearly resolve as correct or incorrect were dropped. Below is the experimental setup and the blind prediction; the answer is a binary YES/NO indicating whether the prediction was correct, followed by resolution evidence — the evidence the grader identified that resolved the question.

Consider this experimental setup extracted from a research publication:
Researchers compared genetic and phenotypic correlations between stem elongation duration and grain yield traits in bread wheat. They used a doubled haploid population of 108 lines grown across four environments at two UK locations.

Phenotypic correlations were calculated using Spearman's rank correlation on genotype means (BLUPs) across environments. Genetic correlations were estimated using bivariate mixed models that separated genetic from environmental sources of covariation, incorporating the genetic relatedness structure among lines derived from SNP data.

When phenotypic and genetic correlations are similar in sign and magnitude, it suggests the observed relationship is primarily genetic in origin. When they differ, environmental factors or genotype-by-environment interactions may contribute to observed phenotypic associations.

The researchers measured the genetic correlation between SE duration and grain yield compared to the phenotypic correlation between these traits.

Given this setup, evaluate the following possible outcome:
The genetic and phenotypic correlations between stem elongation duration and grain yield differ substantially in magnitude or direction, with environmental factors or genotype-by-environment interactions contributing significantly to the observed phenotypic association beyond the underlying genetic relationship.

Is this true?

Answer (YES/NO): NO